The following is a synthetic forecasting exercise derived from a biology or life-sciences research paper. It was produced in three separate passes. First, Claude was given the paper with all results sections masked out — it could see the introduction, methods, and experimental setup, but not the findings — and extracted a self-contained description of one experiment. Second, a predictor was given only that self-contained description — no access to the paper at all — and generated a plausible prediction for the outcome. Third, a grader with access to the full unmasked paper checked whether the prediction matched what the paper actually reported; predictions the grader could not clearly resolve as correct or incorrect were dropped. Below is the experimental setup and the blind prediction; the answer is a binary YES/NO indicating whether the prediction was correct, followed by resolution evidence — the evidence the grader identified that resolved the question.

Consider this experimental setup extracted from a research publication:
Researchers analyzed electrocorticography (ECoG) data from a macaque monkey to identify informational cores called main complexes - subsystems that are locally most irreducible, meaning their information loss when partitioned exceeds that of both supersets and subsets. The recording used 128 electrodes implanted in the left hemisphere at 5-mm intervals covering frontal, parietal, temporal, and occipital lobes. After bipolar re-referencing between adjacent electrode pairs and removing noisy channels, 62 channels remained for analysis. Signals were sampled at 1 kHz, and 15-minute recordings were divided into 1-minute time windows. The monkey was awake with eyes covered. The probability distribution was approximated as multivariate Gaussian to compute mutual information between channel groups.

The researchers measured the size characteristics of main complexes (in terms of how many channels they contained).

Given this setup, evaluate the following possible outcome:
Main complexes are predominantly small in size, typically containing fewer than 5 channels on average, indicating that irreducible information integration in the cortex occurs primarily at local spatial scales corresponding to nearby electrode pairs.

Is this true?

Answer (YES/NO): YES